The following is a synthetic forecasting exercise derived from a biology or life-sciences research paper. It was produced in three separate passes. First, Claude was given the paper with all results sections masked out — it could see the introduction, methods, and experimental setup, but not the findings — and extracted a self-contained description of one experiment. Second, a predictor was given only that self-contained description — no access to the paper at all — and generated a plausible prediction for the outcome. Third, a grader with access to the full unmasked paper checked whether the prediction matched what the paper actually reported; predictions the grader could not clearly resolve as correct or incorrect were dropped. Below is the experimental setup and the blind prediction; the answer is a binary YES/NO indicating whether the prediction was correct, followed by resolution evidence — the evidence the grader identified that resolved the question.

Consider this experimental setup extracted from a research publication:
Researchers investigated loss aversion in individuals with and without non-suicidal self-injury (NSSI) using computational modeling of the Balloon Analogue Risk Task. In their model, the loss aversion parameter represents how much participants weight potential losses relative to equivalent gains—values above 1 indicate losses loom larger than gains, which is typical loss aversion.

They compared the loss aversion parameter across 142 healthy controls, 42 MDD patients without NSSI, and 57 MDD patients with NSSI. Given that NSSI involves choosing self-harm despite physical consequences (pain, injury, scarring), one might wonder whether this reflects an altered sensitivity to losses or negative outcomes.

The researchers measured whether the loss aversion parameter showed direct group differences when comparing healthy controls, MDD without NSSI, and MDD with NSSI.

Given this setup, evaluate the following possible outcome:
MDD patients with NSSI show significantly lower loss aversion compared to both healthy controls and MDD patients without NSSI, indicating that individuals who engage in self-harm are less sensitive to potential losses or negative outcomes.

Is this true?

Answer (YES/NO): NO